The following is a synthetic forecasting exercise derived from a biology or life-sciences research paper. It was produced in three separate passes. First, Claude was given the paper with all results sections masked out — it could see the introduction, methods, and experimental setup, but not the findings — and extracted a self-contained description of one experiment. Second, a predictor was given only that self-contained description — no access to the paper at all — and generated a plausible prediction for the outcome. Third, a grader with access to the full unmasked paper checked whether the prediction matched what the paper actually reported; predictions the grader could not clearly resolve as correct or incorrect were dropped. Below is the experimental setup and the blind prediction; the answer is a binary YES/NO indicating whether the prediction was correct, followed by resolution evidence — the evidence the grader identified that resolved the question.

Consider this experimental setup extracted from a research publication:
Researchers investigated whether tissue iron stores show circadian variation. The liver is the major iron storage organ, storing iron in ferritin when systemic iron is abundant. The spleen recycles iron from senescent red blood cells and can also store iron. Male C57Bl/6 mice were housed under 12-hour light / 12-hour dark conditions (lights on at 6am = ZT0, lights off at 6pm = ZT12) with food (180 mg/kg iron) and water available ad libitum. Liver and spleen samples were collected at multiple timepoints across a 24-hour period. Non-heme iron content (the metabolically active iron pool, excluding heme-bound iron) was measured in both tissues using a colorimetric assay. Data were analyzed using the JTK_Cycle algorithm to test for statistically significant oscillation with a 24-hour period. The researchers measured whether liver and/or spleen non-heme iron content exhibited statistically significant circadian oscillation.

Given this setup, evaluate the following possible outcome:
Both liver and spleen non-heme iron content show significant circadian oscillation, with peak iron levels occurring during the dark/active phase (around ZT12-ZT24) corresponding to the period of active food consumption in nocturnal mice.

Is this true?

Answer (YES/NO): NO